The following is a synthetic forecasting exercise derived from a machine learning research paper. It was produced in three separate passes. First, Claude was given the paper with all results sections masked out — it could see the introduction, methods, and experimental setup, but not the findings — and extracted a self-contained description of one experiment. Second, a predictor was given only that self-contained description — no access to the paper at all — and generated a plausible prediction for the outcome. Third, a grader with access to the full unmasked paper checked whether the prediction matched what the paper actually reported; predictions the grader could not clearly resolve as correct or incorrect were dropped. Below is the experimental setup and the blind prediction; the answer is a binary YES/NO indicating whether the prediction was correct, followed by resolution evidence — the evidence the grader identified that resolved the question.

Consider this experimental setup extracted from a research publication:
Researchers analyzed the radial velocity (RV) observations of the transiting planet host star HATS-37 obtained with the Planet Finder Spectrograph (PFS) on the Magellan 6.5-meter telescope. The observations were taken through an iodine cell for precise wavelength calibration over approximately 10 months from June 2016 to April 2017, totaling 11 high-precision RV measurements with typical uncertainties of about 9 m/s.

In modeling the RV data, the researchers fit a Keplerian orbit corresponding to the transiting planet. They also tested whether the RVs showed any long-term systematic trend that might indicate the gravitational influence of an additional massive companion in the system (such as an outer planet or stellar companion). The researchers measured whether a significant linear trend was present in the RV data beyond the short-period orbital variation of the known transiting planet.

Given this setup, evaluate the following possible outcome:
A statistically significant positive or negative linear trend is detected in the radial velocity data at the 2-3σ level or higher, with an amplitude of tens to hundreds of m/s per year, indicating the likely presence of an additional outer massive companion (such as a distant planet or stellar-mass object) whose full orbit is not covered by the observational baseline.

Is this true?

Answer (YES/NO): YES